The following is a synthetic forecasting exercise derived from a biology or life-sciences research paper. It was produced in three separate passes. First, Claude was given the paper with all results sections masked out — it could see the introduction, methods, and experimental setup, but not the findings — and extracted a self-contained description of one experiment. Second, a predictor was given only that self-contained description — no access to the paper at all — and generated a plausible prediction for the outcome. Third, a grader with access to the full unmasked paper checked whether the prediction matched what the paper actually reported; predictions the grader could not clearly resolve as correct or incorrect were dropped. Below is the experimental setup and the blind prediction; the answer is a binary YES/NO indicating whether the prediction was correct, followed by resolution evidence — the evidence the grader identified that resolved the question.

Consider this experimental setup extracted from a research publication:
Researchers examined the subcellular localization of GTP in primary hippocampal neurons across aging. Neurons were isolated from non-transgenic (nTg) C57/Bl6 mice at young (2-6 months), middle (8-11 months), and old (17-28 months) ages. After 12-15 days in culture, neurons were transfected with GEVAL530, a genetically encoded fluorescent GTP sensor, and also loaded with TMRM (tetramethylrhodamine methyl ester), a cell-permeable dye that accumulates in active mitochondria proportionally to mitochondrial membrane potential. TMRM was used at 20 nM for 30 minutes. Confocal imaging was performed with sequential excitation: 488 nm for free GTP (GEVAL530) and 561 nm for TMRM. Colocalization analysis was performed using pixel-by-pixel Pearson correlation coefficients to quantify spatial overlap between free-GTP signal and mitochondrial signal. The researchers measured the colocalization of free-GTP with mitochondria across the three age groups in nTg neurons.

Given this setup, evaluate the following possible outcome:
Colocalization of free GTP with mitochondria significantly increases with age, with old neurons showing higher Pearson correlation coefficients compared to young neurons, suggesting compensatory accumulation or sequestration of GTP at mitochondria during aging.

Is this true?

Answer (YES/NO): NO